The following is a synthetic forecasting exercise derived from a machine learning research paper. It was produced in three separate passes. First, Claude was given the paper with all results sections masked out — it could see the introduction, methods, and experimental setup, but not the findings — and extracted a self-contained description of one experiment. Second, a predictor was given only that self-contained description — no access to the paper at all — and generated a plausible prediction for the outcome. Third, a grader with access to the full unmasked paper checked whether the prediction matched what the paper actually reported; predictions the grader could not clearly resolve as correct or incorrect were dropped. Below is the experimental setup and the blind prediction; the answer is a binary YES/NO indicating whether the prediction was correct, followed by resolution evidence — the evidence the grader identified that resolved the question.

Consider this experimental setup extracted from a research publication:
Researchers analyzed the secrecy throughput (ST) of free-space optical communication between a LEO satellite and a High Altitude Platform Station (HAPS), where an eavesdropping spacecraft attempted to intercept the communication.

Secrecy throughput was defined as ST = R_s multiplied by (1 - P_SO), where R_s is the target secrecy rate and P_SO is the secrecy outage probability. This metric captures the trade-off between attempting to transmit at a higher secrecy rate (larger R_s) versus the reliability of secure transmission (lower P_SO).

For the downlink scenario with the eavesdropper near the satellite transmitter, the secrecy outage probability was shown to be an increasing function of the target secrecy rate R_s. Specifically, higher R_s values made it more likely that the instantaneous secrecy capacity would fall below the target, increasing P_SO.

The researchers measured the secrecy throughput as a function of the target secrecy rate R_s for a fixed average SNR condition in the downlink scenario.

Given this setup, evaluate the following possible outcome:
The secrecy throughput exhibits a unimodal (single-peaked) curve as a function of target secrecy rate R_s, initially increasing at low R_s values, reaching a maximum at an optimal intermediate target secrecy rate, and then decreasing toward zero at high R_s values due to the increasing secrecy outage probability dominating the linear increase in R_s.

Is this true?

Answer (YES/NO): YES